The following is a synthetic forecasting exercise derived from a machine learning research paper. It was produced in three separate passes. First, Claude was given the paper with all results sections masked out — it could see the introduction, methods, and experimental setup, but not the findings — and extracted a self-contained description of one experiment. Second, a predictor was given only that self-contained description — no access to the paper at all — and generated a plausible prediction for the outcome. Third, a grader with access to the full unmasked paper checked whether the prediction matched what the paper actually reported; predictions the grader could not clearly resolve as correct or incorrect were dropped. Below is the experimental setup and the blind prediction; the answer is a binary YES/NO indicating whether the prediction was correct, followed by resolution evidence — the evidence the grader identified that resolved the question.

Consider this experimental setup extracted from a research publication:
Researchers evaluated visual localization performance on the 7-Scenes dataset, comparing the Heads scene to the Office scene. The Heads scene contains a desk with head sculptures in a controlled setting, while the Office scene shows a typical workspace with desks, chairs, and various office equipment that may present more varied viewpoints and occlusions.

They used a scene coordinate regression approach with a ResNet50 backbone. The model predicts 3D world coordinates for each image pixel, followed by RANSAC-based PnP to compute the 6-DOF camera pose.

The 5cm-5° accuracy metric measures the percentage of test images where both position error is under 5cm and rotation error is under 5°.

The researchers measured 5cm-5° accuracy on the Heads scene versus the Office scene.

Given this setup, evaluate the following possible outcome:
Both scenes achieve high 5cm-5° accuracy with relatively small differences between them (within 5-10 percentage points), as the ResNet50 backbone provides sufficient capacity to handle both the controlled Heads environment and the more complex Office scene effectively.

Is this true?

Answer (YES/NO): NO